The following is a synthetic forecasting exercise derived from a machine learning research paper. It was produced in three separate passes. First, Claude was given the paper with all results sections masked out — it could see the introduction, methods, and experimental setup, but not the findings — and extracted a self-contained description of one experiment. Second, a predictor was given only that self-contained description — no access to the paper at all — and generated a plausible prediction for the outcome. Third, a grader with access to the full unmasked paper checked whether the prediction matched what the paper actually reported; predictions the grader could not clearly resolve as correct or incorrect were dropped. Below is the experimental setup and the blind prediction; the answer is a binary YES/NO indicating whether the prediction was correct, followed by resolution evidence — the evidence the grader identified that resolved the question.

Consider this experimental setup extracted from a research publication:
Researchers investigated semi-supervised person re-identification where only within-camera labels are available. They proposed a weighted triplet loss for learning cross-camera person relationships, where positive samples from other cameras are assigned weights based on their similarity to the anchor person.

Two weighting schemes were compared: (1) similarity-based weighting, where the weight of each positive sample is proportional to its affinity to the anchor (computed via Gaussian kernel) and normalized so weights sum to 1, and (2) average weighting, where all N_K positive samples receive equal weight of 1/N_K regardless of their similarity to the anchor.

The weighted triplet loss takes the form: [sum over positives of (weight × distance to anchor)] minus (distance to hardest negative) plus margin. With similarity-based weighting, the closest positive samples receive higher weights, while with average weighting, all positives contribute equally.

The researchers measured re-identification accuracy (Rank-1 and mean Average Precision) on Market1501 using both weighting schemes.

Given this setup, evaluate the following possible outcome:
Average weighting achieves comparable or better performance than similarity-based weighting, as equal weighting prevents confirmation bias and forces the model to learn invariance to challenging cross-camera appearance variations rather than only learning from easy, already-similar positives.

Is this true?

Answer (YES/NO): YES